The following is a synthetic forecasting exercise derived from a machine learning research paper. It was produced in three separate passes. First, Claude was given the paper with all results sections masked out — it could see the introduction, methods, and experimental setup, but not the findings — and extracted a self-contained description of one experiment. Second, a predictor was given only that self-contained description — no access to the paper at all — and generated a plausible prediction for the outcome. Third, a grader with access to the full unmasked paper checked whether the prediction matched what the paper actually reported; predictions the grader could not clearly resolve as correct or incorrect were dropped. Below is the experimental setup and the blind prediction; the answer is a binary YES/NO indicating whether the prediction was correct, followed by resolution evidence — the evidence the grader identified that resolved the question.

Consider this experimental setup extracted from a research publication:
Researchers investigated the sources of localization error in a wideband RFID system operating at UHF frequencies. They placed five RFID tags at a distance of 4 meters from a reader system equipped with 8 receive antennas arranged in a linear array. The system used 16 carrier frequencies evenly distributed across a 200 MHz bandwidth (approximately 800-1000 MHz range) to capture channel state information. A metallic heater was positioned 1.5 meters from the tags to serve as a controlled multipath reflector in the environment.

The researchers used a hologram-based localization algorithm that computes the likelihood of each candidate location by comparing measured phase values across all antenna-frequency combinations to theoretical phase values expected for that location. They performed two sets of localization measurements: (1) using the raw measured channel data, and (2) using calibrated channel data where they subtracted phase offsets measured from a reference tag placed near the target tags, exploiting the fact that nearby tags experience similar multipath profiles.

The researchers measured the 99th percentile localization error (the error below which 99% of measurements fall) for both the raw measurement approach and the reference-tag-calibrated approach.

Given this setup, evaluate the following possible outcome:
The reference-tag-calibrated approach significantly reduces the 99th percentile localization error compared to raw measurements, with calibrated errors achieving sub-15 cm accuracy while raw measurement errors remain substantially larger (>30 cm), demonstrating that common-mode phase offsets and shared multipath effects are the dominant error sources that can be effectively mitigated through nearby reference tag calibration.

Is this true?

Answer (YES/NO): NO